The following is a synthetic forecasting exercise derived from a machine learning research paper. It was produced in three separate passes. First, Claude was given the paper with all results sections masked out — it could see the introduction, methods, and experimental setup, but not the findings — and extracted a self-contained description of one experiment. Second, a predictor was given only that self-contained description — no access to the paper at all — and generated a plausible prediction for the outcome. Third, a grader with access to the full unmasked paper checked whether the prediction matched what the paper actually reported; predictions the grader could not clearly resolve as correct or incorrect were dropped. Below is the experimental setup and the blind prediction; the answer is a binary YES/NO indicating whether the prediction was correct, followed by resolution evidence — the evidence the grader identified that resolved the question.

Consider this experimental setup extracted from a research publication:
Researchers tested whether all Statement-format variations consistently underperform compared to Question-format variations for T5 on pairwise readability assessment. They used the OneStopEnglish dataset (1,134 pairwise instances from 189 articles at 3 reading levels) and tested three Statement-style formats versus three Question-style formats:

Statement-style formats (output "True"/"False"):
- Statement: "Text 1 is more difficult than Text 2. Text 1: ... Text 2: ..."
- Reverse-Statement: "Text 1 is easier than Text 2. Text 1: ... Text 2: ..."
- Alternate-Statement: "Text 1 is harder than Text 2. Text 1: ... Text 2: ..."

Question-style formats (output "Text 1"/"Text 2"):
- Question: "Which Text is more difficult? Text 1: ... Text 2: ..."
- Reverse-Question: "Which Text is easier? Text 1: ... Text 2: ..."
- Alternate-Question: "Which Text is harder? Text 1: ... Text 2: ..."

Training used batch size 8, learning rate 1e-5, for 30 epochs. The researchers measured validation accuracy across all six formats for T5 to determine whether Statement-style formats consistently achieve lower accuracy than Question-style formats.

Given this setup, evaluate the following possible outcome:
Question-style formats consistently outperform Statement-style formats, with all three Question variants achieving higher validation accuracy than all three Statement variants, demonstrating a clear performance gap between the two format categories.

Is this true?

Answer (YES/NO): YES